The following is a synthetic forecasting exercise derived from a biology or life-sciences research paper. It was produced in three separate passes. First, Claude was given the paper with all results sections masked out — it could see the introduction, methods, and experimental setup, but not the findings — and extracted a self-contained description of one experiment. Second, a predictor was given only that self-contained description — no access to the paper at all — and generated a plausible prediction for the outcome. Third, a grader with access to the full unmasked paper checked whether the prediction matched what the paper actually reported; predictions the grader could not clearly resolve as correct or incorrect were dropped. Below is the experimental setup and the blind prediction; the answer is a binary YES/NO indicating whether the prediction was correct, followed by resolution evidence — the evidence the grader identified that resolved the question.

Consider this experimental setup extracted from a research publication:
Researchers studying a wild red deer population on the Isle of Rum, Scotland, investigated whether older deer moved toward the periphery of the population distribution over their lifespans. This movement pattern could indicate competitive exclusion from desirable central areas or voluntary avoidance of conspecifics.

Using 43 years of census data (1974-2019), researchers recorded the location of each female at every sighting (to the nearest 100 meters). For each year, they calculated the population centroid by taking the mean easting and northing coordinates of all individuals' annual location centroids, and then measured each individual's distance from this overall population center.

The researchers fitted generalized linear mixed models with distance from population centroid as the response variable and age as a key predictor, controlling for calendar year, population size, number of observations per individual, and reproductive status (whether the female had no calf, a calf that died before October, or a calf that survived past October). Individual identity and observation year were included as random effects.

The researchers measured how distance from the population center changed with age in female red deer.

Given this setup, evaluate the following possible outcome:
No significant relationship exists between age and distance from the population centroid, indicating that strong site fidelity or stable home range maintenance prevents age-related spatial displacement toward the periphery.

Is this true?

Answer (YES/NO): NO